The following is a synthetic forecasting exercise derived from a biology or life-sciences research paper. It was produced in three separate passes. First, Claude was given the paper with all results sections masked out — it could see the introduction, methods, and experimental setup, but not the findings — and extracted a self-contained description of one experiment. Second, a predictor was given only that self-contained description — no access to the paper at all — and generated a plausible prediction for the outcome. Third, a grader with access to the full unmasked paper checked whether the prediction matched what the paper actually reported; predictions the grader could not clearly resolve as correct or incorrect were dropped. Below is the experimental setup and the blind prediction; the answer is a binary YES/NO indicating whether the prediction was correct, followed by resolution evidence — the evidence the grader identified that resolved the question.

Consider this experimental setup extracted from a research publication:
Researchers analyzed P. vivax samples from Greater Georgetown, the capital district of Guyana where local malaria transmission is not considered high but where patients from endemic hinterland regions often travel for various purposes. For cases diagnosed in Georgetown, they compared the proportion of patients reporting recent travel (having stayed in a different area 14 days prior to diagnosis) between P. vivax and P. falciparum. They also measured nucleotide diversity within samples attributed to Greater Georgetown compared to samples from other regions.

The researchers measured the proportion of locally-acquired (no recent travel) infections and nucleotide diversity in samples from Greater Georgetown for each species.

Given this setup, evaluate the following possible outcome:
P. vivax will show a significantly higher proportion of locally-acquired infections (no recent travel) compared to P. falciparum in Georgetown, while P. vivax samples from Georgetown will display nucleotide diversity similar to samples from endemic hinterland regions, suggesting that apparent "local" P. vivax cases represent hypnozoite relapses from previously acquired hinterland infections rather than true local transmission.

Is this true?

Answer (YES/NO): NO